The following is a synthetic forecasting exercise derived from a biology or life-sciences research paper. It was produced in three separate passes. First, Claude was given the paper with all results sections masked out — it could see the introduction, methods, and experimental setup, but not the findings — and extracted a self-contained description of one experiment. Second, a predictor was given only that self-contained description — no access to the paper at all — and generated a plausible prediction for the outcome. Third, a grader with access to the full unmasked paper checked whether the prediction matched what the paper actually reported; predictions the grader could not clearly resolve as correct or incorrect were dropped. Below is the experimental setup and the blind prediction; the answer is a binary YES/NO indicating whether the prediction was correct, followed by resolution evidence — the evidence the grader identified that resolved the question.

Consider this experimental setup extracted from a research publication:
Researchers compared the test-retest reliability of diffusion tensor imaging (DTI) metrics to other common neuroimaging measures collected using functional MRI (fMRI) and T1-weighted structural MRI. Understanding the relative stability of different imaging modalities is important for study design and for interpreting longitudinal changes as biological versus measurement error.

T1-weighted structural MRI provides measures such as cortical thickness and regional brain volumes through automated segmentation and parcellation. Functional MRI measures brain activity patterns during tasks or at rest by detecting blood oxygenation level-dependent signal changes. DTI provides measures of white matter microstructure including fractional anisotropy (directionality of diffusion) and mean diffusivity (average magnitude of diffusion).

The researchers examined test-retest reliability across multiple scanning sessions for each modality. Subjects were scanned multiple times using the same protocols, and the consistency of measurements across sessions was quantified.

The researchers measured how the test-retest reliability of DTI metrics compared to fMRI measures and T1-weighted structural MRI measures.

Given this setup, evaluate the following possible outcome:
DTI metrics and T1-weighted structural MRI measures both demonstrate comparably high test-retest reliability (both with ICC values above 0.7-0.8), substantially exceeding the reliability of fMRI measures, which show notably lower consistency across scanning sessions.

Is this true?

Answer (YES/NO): NO